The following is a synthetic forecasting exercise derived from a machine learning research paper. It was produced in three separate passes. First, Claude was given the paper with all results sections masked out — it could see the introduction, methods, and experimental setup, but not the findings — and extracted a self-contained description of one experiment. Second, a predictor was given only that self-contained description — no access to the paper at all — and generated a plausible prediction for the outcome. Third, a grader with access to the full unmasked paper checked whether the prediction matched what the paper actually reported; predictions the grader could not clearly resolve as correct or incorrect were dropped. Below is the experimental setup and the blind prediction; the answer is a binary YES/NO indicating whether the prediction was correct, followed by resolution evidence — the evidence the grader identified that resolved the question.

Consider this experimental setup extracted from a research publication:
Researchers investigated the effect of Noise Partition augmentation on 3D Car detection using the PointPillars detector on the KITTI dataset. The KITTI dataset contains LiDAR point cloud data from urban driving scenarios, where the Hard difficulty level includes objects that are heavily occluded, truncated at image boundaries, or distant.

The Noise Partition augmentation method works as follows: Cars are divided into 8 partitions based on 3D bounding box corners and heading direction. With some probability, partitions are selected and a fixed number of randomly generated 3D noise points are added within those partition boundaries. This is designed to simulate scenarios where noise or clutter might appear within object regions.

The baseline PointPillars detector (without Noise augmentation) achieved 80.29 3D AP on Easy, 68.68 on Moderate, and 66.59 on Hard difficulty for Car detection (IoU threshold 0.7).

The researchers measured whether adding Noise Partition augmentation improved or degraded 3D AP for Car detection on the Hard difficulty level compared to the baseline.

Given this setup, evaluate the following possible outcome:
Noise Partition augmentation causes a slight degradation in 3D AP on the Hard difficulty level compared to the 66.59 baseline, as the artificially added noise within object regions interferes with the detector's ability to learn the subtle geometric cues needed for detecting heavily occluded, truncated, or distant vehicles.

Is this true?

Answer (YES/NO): YES